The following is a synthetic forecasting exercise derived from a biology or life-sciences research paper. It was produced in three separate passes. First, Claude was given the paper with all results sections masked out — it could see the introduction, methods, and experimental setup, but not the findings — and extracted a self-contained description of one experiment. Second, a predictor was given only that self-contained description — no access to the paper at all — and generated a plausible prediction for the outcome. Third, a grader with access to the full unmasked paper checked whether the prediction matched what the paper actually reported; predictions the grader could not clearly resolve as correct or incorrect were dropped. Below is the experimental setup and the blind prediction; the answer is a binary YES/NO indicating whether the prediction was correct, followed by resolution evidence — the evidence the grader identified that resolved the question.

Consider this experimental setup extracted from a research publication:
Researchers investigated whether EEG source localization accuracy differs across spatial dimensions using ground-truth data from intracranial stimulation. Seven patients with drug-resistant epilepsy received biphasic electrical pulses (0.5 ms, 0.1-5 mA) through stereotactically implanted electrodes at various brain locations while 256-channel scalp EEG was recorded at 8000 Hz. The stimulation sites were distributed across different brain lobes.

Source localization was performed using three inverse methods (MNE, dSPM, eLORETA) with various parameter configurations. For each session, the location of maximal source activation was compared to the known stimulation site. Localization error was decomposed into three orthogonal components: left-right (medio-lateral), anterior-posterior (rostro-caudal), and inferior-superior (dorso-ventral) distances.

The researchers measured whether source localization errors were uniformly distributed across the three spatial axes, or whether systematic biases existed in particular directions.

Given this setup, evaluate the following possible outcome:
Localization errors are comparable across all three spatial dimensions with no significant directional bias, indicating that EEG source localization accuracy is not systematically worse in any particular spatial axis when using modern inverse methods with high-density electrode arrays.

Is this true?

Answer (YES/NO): YES